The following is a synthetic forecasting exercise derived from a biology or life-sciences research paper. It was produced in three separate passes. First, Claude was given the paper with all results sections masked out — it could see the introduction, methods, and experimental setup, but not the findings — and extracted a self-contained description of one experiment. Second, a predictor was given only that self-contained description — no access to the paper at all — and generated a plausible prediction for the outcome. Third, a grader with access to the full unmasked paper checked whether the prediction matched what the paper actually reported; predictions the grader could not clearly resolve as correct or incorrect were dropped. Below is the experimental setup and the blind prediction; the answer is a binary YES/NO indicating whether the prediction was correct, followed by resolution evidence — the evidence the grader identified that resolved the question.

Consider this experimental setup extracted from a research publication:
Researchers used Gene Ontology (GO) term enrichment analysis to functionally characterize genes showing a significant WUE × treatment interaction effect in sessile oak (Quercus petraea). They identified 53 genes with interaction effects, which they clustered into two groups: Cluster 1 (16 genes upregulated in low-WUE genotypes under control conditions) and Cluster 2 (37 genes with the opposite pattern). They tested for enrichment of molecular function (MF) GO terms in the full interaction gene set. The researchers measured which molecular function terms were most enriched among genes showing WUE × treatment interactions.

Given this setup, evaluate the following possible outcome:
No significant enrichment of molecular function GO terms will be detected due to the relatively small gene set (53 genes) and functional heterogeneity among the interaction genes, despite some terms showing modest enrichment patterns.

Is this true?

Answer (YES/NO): NO